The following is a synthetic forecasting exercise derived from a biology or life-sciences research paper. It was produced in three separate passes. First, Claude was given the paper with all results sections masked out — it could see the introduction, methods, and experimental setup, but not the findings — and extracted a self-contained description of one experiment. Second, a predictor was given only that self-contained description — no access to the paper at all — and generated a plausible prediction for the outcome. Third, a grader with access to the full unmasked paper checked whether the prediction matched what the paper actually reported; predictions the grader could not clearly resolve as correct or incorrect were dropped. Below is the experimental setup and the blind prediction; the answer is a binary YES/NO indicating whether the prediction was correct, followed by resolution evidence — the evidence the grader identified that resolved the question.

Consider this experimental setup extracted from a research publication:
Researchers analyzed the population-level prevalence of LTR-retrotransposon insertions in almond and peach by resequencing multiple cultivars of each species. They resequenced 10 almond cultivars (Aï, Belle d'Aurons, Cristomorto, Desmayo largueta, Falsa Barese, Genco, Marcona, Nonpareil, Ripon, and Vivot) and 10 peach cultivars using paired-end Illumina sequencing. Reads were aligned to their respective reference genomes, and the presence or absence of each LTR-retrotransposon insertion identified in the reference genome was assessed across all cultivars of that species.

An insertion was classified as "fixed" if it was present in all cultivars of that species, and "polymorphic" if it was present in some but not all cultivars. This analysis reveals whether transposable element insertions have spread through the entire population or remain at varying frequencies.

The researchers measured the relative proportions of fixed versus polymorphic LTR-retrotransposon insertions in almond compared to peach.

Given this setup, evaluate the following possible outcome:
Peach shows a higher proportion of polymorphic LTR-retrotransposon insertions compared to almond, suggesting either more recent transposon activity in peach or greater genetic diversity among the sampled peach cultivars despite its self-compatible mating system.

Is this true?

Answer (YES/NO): NO